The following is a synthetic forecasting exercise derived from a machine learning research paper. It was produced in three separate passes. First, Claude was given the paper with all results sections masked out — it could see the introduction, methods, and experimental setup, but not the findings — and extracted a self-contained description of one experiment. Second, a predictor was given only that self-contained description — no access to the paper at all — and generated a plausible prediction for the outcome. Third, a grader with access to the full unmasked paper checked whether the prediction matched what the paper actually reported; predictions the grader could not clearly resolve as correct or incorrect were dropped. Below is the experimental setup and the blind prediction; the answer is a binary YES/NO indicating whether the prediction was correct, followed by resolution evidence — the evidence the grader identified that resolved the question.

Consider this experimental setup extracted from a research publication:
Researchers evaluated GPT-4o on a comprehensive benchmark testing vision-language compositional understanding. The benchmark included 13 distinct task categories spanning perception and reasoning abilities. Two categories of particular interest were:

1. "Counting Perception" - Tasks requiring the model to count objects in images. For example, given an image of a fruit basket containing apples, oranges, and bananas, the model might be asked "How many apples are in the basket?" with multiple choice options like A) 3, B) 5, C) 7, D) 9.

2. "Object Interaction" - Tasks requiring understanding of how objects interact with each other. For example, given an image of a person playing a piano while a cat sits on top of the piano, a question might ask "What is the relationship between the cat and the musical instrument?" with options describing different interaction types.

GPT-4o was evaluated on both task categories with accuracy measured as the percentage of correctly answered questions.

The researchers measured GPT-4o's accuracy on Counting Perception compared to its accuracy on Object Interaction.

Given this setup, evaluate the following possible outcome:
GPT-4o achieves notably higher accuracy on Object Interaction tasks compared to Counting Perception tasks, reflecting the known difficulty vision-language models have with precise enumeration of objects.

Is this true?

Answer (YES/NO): YES